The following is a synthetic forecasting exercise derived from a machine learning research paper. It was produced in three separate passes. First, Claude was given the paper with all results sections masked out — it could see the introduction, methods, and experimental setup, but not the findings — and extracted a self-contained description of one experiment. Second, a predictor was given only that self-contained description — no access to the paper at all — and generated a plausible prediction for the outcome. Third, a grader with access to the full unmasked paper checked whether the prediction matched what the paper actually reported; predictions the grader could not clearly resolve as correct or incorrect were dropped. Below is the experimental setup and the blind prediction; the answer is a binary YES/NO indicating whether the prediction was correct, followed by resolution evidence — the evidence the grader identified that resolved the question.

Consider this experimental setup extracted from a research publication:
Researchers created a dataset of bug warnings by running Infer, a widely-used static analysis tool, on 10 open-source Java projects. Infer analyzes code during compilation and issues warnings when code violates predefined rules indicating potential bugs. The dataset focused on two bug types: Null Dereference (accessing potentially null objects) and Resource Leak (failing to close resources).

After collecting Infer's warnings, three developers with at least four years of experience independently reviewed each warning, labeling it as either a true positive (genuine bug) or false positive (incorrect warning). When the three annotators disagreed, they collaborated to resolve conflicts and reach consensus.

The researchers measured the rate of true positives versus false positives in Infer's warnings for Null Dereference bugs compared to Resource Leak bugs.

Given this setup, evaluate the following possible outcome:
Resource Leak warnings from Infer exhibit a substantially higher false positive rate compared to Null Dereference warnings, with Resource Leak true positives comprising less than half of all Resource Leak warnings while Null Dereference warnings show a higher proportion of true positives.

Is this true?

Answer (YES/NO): YES